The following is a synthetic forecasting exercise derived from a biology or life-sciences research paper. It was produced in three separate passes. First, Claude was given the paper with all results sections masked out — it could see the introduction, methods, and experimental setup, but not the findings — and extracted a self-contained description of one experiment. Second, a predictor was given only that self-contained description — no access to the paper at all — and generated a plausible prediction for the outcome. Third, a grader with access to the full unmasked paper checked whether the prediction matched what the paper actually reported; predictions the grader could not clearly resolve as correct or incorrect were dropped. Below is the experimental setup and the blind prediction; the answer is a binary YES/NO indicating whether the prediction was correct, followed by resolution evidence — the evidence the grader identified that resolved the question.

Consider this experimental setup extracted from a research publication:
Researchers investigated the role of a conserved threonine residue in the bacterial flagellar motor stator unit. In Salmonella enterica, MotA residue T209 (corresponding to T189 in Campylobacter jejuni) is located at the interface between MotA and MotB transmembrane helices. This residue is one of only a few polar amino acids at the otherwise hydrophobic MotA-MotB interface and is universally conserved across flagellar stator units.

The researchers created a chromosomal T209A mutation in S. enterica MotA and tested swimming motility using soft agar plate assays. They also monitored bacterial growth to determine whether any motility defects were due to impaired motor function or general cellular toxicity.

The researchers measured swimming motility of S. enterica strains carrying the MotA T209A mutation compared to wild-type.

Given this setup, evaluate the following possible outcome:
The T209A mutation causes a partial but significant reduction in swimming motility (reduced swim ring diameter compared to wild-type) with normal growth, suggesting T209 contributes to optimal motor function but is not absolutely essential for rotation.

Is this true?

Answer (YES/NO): NO